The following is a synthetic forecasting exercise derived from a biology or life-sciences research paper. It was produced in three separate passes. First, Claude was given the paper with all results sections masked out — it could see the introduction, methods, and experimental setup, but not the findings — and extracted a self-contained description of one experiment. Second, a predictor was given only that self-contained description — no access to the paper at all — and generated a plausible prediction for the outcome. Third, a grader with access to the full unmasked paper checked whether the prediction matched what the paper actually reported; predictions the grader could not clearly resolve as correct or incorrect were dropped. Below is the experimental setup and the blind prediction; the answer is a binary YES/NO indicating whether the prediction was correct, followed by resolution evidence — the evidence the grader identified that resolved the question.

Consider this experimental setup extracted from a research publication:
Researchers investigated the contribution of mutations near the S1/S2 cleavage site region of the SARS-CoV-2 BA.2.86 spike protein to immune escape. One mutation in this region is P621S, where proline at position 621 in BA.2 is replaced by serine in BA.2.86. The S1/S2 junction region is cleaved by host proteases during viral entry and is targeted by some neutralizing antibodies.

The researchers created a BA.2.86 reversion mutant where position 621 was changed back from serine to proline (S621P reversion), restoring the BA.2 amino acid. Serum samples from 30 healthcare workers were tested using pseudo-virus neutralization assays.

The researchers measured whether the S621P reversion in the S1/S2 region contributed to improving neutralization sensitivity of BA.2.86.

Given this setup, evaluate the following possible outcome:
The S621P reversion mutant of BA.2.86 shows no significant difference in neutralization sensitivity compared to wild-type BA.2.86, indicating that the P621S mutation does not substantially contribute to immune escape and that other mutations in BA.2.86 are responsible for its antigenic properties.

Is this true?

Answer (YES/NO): NO